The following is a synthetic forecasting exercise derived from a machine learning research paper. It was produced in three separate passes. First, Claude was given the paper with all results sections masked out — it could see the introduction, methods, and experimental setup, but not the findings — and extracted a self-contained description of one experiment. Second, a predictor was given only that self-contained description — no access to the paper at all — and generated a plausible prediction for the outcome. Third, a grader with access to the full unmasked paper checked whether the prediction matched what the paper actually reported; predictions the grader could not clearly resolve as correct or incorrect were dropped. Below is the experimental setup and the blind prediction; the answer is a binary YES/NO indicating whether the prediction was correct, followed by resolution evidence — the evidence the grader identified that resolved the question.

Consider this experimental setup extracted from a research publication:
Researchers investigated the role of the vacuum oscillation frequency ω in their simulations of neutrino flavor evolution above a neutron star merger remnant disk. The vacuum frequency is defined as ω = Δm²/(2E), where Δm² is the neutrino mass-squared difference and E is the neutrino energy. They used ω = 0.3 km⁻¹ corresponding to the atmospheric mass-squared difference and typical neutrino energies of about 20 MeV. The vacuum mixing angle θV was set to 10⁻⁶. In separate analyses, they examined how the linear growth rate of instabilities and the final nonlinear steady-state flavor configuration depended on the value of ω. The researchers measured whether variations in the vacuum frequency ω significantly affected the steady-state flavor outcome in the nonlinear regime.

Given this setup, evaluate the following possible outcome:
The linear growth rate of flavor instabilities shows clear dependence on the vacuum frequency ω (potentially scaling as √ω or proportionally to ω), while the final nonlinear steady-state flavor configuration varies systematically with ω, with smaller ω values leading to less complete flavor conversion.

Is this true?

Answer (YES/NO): NO